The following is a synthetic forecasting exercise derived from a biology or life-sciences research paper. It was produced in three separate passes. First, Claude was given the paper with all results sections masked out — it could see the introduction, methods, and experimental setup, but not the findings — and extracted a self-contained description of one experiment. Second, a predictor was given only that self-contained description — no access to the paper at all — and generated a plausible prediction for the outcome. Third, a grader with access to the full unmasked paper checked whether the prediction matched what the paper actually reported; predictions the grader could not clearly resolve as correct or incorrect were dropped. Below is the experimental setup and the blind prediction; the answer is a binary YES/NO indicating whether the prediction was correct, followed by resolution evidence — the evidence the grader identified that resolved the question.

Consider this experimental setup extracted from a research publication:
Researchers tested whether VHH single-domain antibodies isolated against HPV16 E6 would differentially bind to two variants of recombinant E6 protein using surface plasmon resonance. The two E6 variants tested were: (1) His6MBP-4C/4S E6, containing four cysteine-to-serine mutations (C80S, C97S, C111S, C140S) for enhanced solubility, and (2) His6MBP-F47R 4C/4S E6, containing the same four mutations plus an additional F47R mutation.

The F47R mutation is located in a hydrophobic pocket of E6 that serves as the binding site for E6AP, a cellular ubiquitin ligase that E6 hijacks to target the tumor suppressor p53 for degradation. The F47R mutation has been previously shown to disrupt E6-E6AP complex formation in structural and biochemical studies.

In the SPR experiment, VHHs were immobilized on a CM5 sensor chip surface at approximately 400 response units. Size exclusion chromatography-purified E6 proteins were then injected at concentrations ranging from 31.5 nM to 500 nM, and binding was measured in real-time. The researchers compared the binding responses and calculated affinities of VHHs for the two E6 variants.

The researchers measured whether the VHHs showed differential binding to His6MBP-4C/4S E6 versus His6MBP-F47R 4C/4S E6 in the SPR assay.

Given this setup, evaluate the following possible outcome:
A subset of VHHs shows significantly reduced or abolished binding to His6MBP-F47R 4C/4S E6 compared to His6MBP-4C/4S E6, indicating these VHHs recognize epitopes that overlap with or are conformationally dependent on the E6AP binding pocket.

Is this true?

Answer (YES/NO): NO